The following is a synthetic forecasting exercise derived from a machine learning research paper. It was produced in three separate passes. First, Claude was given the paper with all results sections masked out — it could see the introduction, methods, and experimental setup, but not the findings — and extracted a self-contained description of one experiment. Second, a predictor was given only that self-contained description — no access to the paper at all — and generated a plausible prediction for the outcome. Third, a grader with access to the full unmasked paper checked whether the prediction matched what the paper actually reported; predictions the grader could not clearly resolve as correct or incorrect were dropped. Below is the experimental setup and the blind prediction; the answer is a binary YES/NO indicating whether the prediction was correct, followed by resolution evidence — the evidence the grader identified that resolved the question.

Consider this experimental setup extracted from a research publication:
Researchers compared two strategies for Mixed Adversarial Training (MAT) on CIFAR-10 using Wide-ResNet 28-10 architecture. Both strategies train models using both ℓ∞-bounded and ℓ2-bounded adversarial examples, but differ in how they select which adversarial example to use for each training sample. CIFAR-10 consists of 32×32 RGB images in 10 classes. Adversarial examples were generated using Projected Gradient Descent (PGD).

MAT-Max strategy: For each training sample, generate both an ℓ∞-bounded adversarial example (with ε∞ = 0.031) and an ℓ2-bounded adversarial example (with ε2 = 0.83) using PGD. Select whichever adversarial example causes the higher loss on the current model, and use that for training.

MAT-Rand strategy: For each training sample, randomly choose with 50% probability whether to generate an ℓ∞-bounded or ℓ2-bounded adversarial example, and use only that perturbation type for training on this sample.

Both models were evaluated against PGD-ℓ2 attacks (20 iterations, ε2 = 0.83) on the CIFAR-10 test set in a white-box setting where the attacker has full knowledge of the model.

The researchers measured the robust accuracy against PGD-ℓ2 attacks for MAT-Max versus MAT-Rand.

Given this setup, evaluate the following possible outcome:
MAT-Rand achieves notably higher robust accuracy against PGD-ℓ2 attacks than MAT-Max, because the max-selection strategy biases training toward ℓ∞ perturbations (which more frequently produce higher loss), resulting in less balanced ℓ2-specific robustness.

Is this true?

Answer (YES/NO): YES